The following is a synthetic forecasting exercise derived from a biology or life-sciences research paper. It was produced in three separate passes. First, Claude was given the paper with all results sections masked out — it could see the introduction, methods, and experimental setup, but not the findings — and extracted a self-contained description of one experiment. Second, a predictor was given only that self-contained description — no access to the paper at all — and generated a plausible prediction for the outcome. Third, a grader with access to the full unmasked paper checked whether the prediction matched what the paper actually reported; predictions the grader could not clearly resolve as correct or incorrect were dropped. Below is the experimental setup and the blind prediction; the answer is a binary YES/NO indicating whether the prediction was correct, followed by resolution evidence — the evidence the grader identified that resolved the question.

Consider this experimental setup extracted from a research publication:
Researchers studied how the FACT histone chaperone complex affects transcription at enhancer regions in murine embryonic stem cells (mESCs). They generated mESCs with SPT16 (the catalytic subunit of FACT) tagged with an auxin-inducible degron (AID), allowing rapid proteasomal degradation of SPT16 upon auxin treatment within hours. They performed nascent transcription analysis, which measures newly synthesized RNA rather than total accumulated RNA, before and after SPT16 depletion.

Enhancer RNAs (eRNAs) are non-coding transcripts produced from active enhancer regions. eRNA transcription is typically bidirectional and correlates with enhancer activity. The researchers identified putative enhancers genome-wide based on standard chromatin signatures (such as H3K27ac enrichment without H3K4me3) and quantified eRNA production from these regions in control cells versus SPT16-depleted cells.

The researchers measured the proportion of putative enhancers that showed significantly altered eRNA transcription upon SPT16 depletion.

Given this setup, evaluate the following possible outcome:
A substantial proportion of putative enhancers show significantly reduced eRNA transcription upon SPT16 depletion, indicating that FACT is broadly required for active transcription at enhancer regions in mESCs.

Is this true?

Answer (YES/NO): NO